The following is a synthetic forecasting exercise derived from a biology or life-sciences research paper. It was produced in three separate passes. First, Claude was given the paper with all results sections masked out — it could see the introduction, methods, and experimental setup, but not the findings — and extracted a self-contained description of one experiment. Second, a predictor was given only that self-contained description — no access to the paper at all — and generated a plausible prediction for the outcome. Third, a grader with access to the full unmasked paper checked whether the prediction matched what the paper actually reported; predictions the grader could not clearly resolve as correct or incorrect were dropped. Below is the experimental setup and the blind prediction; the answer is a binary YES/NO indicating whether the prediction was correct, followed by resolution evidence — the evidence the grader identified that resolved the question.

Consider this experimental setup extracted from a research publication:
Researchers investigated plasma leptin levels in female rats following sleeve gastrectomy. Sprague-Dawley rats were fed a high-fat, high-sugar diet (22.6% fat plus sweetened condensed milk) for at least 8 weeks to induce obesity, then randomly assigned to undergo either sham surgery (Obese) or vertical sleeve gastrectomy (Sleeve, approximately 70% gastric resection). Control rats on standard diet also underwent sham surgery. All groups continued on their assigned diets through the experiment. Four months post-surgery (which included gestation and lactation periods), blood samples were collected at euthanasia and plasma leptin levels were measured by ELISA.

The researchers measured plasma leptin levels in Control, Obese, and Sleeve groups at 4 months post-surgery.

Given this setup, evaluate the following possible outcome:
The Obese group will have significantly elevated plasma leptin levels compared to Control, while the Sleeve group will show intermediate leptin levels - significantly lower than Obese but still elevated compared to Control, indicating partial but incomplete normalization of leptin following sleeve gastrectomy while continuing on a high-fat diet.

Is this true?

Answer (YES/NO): NO